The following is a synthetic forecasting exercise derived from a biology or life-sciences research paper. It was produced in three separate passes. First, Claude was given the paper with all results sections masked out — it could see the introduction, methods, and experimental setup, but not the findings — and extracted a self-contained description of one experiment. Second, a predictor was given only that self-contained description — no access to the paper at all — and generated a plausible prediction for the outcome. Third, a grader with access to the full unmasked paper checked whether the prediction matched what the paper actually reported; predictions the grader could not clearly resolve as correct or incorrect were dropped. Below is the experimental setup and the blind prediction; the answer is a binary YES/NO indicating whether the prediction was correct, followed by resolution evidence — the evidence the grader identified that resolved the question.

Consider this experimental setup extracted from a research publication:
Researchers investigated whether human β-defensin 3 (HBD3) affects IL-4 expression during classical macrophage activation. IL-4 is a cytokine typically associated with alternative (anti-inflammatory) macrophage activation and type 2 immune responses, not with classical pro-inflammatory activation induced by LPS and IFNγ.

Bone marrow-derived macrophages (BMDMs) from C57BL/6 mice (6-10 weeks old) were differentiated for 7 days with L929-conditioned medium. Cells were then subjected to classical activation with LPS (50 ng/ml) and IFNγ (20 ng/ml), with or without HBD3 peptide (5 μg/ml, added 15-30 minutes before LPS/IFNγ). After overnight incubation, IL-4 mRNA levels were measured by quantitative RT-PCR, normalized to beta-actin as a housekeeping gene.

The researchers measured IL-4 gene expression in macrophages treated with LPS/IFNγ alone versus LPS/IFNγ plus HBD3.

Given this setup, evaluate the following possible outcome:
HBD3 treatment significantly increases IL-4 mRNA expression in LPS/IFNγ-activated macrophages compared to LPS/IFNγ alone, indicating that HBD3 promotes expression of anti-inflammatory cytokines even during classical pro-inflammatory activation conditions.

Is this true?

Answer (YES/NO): YES